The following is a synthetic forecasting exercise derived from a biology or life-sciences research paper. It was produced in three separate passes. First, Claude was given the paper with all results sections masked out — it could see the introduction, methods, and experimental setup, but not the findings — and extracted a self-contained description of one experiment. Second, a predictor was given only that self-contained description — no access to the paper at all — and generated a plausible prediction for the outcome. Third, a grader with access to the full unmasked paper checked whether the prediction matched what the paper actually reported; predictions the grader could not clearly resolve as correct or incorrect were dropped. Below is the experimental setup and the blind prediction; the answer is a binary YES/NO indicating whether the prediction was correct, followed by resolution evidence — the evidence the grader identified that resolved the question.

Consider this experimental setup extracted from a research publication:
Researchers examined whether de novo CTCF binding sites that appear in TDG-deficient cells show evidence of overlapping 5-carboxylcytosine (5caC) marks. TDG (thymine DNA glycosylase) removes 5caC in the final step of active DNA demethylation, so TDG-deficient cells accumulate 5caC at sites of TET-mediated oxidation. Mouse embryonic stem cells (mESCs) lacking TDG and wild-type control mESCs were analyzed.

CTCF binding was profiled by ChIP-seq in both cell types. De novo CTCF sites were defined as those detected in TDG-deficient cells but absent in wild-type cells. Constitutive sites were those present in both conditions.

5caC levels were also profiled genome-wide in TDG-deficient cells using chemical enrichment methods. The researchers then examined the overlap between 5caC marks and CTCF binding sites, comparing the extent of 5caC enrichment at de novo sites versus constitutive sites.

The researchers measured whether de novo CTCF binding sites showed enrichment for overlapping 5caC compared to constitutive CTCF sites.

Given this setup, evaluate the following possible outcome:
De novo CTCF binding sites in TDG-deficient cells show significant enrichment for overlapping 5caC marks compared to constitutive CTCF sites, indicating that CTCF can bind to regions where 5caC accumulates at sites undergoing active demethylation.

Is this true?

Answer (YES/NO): YES